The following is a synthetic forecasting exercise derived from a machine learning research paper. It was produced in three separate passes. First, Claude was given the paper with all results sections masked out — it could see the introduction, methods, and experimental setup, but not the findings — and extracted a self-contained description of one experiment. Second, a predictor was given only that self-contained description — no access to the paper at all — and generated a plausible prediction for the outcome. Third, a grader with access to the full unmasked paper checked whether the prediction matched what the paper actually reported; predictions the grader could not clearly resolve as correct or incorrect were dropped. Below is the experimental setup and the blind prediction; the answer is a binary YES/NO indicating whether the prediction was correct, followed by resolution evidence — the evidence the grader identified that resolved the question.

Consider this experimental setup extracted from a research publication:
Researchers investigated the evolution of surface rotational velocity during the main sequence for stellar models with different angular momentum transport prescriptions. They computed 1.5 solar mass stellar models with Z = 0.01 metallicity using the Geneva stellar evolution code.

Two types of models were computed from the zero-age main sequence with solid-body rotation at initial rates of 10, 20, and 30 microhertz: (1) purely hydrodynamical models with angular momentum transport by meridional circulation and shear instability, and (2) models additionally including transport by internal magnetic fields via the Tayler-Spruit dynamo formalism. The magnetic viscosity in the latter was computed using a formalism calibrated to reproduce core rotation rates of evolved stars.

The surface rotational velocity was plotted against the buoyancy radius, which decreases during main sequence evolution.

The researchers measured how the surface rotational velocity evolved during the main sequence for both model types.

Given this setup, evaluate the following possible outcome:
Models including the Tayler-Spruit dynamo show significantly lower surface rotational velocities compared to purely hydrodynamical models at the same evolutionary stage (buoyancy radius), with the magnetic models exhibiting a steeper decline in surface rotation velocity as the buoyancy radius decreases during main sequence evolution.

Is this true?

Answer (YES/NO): NO